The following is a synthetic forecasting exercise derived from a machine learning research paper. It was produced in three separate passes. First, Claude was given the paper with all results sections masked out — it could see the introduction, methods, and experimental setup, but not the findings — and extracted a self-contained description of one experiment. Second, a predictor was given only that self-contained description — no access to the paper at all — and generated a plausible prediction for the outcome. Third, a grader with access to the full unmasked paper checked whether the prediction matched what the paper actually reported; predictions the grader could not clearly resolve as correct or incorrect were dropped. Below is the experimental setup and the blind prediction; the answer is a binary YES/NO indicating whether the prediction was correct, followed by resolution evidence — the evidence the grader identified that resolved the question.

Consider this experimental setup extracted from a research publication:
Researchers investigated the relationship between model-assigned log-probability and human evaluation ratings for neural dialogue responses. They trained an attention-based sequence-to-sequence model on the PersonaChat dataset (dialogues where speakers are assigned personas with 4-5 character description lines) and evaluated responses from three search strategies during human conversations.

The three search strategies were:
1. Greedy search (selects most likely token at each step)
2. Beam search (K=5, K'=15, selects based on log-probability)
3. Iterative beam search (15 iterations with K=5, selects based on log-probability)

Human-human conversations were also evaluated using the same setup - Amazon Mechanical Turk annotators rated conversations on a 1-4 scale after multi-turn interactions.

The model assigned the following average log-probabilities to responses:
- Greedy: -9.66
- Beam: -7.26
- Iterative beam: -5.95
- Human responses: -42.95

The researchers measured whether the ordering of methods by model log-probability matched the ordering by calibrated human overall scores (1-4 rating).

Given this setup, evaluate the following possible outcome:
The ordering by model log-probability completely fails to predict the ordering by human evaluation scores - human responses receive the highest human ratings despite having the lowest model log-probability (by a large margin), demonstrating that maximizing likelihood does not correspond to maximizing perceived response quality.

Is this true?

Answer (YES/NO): YES